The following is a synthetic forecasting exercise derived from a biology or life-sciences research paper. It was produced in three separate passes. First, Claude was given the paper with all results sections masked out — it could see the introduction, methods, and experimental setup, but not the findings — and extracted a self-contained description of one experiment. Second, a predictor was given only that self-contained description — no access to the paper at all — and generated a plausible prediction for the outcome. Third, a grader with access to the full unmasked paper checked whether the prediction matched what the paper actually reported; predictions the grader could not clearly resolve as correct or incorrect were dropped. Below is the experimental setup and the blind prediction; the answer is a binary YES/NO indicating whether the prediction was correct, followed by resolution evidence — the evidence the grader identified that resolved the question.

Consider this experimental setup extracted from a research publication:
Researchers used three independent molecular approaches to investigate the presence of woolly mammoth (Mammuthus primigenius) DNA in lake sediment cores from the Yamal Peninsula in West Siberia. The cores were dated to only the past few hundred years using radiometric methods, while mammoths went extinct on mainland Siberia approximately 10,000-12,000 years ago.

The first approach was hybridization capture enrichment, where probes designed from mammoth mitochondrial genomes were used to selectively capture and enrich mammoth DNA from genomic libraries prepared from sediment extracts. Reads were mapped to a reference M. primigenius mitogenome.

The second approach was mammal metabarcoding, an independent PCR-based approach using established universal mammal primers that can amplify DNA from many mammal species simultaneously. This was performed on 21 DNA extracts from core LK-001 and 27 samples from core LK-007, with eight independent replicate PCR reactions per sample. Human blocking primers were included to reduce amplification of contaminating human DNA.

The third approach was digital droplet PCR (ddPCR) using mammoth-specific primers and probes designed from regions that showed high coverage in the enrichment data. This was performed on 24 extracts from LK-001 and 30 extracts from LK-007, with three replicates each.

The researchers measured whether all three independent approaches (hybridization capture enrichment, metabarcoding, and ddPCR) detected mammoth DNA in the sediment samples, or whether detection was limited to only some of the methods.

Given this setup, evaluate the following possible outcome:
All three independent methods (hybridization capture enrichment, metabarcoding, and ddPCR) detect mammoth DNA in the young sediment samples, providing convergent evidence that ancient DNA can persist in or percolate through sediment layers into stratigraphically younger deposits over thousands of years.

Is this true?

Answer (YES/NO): YES